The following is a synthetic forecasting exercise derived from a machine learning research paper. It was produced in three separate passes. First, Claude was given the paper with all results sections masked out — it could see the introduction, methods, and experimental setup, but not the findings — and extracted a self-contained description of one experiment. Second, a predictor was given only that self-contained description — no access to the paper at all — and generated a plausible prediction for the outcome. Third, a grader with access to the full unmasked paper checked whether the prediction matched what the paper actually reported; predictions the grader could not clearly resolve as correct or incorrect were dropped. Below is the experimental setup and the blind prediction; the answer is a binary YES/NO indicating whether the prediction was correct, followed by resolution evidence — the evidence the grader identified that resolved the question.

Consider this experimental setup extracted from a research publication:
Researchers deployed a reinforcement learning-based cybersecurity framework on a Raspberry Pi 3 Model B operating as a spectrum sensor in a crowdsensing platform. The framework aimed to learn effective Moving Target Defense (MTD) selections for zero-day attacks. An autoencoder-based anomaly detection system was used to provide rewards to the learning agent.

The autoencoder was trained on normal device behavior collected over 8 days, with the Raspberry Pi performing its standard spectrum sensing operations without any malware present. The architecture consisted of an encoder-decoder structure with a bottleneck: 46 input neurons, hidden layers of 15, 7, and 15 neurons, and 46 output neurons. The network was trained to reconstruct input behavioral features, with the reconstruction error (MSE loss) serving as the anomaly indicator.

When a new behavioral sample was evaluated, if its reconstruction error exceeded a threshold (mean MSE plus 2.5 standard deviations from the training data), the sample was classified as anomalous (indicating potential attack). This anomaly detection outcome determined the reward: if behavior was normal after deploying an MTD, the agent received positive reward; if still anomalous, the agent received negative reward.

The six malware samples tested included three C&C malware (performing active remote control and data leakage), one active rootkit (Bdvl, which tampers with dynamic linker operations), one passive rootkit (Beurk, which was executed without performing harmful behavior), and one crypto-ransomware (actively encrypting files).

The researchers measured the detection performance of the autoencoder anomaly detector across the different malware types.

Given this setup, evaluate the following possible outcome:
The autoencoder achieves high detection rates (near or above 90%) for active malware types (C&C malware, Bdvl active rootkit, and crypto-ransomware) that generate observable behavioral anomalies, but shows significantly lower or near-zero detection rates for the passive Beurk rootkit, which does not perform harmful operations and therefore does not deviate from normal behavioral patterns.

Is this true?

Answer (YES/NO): NO